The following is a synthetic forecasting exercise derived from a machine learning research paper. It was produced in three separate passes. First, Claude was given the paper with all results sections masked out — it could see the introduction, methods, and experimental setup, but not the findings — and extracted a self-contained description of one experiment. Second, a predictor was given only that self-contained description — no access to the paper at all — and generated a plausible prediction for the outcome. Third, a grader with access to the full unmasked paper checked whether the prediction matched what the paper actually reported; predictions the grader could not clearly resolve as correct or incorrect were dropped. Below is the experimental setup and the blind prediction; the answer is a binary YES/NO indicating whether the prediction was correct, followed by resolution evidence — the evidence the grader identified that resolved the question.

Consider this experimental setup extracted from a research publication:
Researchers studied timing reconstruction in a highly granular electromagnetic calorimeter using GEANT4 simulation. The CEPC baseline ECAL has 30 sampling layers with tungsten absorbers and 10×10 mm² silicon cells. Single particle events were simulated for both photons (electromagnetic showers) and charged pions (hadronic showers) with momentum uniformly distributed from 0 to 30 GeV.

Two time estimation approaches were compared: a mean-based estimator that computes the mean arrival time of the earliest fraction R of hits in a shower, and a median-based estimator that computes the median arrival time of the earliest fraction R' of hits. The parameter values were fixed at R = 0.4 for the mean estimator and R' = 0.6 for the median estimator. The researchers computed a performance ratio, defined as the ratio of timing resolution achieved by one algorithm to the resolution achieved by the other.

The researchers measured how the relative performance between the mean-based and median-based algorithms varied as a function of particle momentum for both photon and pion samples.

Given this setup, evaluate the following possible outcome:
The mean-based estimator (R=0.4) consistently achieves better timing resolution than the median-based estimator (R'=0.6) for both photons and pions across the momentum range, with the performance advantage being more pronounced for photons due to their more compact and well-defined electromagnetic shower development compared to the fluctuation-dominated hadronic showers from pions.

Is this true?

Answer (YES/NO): NO